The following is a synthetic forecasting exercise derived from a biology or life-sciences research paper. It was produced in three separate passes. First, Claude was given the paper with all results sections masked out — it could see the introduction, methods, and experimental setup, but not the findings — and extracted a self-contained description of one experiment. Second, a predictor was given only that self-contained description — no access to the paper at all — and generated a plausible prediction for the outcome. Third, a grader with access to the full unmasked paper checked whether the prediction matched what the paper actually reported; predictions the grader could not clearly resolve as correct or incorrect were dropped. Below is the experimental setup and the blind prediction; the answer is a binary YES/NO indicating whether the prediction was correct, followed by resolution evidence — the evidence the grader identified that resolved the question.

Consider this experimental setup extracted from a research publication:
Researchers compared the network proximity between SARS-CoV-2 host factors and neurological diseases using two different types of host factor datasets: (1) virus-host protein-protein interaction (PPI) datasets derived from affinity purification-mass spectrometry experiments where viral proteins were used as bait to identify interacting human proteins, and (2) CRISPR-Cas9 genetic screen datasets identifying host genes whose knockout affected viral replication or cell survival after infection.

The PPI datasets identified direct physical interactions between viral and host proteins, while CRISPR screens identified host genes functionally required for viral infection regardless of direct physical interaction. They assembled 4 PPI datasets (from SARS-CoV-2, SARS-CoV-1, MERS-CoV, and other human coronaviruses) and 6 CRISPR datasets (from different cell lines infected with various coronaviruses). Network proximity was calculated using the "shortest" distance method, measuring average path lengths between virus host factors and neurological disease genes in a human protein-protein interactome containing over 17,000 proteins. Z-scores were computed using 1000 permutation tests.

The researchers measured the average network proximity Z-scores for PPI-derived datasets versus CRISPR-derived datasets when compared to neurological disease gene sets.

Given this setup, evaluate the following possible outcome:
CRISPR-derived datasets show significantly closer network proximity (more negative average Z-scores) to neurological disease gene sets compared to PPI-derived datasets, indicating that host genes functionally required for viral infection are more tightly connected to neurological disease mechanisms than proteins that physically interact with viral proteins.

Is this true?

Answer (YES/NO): NO